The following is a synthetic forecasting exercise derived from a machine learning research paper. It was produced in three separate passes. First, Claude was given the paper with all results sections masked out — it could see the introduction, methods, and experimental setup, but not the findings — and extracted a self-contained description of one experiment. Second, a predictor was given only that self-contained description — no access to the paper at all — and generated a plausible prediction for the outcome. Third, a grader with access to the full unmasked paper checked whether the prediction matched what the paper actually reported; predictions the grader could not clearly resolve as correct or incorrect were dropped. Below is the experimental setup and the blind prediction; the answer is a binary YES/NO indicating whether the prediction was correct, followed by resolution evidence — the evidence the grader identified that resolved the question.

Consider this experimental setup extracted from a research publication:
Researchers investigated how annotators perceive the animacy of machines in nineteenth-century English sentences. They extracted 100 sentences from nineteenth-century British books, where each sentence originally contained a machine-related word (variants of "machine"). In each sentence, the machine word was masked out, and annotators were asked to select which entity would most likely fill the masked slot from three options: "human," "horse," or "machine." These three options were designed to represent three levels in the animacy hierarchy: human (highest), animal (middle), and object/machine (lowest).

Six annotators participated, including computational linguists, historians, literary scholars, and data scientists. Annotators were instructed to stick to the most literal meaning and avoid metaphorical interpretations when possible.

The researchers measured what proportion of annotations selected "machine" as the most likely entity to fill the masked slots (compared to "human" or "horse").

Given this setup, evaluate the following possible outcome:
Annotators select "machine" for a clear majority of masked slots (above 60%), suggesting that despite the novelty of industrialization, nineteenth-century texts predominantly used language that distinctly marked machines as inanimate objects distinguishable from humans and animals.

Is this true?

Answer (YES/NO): YES